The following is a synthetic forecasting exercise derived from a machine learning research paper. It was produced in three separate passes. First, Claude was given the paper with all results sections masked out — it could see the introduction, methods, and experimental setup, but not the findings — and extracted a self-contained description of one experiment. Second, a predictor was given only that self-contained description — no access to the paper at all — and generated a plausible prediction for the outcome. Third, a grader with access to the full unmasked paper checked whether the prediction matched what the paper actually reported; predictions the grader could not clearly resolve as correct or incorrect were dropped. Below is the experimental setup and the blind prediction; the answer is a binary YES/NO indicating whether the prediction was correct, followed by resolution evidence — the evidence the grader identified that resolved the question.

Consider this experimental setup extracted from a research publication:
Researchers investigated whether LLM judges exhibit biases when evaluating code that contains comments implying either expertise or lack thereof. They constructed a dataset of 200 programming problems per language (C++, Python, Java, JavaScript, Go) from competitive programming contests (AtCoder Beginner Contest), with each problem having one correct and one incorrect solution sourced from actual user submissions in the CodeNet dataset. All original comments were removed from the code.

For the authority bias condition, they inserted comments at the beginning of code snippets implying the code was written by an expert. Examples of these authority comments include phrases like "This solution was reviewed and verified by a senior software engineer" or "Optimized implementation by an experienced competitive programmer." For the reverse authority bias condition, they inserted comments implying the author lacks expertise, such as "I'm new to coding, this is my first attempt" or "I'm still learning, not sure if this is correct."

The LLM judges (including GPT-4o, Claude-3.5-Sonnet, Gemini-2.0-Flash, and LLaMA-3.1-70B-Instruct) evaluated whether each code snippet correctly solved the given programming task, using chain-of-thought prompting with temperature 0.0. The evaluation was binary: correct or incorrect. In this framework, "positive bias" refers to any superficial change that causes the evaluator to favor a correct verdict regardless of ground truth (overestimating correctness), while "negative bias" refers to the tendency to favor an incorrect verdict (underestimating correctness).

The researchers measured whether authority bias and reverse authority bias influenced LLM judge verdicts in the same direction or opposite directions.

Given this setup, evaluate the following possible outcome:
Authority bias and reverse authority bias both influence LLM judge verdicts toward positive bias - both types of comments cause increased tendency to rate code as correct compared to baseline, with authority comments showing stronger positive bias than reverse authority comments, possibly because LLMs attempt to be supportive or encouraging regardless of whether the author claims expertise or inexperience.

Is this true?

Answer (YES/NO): NO